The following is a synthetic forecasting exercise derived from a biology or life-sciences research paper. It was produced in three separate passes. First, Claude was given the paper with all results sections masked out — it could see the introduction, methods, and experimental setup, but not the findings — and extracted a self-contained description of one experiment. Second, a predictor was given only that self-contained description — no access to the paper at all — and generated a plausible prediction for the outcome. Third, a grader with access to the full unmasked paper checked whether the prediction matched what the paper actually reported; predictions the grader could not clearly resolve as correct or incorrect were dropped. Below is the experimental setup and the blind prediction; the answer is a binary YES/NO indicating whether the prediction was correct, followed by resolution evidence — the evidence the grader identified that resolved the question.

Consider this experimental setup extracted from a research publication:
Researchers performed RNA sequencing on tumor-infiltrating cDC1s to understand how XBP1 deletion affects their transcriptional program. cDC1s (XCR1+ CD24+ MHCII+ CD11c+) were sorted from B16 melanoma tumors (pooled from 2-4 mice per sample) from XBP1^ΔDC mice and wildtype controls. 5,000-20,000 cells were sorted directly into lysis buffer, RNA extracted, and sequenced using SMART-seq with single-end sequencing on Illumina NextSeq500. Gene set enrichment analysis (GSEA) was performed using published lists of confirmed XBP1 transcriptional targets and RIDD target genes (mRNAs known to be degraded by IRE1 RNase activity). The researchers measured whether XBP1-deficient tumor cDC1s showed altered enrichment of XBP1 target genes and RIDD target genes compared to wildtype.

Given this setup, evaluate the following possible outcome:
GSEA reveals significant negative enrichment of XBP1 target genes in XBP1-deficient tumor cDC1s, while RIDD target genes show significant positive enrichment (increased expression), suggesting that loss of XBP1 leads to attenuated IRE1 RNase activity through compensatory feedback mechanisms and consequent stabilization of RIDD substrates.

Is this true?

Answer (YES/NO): NO